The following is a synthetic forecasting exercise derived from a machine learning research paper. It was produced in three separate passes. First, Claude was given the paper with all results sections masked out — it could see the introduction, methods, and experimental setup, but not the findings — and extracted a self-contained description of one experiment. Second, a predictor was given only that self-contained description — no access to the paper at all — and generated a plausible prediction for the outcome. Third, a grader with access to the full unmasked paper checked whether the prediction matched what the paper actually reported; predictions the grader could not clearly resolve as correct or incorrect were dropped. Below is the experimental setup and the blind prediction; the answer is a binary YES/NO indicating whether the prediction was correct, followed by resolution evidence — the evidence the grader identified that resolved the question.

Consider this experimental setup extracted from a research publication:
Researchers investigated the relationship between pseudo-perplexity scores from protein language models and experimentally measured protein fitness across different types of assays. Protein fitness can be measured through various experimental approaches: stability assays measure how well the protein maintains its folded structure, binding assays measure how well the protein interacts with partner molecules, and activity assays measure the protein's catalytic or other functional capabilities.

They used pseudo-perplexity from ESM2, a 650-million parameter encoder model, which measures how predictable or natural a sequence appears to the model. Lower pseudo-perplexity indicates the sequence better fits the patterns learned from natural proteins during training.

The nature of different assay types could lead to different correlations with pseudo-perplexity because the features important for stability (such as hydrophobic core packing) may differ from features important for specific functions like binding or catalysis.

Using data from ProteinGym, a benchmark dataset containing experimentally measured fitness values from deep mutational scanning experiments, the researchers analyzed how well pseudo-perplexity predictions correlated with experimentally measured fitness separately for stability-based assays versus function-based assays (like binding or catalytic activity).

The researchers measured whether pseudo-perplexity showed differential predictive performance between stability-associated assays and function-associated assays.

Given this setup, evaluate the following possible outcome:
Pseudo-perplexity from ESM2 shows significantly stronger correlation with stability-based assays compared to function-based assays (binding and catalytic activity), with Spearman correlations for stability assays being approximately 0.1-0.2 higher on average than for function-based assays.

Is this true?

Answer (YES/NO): YES